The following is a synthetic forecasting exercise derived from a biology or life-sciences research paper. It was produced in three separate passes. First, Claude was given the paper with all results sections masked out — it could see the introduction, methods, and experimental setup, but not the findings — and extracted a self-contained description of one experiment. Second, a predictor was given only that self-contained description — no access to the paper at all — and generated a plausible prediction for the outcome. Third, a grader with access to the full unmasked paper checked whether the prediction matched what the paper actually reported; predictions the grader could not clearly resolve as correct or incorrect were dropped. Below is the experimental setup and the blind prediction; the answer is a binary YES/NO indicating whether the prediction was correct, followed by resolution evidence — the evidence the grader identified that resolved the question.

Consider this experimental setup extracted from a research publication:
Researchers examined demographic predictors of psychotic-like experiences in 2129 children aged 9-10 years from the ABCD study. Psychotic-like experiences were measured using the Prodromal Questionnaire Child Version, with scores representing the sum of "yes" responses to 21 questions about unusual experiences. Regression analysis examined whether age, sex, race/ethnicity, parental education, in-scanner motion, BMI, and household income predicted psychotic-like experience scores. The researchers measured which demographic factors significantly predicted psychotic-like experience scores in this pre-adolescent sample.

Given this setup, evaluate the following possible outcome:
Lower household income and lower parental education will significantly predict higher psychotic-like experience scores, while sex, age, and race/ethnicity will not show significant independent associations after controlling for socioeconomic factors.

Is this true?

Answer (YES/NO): NO